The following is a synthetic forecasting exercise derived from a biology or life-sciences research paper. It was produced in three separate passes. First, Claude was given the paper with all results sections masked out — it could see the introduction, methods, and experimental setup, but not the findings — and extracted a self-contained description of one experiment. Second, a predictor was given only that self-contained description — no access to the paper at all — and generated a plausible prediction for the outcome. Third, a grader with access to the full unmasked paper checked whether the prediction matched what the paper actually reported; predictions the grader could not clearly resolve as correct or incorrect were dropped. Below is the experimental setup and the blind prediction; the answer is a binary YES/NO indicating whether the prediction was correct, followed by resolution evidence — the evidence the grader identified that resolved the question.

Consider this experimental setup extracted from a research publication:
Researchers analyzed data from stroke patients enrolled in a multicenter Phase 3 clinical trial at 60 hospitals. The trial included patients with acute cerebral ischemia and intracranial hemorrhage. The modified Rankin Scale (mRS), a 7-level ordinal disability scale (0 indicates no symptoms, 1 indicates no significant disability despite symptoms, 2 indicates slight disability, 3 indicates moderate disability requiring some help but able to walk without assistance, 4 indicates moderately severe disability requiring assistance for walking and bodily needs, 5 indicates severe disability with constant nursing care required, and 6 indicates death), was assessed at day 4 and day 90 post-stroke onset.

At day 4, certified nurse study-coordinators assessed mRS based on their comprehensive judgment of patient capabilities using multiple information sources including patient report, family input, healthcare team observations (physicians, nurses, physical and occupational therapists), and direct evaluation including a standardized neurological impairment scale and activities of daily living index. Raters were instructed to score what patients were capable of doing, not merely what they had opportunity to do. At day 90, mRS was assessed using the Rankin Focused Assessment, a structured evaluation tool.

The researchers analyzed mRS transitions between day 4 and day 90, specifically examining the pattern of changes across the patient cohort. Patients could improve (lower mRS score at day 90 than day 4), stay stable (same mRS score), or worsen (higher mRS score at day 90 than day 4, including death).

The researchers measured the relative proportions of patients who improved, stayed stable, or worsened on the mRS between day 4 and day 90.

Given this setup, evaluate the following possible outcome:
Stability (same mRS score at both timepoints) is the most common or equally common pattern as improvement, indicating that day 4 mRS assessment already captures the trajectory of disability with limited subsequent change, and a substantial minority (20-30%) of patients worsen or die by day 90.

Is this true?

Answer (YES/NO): YES